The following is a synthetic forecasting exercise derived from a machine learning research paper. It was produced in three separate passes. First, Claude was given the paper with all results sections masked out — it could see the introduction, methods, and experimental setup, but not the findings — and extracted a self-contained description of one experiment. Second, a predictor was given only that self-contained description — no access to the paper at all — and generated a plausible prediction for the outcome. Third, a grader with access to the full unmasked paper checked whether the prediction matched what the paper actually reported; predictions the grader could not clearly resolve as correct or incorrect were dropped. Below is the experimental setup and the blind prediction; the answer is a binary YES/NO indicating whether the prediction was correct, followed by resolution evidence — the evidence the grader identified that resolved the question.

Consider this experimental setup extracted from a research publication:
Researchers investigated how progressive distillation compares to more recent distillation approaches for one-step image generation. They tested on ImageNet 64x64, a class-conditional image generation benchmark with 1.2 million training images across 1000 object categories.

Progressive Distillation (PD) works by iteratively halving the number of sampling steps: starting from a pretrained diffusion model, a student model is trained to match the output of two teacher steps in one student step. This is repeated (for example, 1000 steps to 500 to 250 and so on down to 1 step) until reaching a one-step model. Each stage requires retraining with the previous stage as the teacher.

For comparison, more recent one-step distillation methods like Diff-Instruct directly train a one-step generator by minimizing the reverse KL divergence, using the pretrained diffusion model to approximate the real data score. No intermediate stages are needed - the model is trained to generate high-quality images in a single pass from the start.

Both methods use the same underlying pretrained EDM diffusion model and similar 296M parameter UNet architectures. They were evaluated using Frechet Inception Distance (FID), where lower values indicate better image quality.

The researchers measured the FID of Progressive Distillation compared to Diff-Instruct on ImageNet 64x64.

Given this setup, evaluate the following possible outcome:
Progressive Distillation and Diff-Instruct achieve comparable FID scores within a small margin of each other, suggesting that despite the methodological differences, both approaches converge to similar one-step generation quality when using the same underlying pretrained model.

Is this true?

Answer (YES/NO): NO